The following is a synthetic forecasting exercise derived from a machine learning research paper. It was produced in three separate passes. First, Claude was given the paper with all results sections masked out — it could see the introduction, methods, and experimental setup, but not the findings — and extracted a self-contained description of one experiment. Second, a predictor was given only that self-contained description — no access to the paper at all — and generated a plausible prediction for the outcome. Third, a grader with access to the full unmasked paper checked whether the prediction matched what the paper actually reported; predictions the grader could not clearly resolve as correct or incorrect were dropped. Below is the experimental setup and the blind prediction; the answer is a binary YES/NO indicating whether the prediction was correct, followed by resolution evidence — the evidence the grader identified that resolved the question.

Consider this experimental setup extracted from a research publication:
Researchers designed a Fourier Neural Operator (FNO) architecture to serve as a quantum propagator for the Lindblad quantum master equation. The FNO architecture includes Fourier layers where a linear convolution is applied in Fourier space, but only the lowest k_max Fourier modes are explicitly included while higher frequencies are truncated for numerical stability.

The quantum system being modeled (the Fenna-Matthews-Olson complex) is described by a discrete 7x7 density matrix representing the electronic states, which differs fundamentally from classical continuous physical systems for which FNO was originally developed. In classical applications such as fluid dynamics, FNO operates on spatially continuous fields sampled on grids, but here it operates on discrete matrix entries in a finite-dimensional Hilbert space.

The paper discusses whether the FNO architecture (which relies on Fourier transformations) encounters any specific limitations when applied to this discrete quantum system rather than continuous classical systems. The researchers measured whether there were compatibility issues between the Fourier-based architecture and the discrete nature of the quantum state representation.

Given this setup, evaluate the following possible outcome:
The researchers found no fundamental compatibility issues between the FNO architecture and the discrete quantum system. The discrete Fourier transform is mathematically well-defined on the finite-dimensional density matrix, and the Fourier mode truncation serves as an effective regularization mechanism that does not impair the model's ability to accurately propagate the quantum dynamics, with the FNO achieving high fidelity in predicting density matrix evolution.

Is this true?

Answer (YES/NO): NO